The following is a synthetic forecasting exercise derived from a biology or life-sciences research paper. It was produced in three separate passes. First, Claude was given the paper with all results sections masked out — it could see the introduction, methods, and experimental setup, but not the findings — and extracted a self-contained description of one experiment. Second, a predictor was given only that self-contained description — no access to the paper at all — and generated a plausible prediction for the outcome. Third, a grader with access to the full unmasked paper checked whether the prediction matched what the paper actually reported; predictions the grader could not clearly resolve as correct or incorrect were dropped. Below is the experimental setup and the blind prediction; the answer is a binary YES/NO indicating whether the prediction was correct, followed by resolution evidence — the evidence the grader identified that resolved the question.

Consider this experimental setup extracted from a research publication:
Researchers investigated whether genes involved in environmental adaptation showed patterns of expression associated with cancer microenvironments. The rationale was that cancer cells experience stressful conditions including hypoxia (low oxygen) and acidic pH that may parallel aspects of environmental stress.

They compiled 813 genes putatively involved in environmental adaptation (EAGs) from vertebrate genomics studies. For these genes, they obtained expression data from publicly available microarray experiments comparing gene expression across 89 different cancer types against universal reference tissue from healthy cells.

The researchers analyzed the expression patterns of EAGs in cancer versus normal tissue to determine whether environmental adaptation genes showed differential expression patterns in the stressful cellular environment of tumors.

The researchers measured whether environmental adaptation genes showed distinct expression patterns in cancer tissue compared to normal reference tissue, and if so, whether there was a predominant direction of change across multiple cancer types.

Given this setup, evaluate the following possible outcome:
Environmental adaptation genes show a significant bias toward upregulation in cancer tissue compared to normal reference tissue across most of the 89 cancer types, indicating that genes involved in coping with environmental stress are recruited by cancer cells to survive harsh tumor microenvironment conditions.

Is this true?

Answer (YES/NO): NO